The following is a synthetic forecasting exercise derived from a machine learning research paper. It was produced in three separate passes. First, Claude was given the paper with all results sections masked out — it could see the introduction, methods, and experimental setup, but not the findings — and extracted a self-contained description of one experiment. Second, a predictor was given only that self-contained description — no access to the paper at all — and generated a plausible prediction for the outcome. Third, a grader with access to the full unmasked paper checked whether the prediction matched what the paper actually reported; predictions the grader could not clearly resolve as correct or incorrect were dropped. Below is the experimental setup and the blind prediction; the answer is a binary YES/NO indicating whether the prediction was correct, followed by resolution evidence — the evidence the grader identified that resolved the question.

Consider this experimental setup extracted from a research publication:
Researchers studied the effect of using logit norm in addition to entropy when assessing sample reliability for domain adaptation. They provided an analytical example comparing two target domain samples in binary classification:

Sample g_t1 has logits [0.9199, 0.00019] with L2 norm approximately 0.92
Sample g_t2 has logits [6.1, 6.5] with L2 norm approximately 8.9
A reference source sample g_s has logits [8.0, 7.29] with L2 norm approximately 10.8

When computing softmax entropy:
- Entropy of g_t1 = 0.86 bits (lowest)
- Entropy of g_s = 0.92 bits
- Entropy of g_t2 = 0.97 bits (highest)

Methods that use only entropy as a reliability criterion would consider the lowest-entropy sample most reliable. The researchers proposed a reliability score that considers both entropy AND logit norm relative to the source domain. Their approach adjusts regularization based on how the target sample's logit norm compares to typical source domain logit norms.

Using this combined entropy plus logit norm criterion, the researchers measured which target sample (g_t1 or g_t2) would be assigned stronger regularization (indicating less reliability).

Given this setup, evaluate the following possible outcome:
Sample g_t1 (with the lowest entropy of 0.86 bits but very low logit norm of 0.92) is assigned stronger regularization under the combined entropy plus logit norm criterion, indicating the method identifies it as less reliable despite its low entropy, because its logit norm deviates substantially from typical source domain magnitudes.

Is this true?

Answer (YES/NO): YES